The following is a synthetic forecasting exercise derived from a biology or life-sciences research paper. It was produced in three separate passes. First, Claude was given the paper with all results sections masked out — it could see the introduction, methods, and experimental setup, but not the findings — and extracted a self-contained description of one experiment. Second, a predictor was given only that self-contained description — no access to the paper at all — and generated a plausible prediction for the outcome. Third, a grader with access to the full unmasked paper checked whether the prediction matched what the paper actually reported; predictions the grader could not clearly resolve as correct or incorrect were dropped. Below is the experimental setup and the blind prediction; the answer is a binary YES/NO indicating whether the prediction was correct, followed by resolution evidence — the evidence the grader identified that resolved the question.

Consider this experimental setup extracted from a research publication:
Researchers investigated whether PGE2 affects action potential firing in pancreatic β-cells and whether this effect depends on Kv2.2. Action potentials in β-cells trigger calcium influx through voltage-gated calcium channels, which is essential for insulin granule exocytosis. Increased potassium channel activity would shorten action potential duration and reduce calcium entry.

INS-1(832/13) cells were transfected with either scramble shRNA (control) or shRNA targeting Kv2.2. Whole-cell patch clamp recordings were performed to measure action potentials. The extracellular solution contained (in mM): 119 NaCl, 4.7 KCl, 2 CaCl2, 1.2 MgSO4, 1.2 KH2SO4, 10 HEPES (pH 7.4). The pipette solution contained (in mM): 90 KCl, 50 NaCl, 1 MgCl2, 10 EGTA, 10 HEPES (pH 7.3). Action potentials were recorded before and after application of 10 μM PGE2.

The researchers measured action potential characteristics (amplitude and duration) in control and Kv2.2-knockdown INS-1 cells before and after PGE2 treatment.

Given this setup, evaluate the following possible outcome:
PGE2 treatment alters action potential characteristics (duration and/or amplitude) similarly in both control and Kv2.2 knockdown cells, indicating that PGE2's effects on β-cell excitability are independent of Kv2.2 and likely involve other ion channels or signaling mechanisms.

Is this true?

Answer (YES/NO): NO